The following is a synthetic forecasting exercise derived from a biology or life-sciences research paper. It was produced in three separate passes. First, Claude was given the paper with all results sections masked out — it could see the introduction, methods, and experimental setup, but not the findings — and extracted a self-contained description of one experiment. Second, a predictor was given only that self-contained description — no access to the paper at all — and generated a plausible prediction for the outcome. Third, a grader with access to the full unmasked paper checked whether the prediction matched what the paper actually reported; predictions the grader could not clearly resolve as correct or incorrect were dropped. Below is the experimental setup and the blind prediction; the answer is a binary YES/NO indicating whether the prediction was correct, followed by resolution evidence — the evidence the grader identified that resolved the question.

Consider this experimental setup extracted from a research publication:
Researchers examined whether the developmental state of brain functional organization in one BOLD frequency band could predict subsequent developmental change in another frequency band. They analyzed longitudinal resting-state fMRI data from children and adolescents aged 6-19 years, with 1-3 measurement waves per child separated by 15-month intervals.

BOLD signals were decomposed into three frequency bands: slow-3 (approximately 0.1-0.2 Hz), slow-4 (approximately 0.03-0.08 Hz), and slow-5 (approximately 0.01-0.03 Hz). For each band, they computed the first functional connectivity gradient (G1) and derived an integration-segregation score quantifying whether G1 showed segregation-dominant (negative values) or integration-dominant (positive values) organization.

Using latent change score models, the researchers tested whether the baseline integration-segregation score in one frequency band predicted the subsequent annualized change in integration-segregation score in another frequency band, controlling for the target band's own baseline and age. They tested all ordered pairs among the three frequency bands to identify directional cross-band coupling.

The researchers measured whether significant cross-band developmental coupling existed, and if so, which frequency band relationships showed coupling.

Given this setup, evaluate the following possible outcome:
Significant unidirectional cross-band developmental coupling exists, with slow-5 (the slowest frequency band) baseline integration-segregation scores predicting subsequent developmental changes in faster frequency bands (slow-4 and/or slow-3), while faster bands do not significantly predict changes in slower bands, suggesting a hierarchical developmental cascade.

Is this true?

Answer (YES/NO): NO